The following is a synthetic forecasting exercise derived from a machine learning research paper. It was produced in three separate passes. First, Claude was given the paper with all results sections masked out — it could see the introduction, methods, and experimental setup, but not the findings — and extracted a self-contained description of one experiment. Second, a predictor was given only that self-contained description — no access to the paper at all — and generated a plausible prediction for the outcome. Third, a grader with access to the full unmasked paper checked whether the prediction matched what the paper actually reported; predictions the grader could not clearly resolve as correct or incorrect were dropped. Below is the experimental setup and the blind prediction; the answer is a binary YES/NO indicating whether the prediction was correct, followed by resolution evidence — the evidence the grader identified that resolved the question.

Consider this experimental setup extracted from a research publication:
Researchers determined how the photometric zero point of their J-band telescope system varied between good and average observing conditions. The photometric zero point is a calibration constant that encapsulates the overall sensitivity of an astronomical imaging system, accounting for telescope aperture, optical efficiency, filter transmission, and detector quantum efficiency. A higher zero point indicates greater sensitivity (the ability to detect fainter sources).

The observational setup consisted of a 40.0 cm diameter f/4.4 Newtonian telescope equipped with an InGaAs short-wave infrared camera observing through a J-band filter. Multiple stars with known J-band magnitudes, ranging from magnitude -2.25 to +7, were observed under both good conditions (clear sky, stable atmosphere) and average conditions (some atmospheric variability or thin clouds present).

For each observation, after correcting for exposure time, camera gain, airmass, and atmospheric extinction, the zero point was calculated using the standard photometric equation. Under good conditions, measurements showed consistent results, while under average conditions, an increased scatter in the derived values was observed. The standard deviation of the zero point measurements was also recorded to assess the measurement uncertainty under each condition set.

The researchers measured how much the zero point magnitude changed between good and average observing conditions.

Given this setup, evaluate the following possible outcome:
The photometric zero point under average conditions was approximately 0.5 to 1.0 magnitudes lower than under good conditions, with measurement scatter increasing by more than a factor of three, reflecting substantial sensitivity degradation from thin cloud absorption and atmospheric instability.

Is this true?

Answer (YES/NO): NO